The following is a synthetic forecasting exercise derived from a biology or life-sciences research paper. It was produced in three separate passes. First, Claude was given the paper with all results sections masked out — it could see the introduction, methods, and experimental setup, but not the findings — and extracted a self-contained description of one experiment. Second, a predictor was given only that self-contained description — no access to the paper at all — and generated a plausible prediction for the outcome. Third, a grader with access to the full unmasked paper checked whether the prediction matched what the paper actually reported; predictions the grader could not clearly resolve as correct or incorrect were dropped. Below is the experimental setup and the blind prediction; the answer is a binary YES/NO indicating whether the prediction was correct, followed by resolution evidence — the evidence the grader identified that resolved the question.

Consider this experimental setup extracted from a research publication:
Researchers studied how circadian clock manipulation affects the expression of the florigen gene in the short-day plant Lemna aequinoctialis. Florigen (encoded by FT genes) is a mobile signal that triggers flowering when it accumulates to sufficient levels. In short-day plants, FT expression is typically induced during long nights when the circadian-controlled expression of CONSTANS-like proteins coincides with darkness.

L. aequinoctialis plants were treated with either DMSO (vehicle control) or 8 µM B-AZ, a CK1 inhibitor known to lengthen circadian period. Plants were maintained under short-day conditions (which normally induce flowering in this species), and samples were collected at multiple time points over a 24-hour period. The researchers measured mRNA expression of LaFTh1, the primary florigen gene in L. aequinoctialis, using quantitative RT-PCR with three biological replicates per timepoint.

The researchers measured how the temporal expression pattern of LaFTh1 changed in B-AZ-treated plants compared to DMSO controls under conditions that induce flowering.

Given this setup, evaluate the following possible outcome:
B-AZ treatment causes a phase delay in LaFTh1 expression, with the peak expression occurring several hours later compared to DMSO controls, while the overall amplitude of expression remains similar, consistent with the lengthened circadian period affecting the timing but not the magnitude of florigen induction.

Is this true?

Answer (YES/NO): NO